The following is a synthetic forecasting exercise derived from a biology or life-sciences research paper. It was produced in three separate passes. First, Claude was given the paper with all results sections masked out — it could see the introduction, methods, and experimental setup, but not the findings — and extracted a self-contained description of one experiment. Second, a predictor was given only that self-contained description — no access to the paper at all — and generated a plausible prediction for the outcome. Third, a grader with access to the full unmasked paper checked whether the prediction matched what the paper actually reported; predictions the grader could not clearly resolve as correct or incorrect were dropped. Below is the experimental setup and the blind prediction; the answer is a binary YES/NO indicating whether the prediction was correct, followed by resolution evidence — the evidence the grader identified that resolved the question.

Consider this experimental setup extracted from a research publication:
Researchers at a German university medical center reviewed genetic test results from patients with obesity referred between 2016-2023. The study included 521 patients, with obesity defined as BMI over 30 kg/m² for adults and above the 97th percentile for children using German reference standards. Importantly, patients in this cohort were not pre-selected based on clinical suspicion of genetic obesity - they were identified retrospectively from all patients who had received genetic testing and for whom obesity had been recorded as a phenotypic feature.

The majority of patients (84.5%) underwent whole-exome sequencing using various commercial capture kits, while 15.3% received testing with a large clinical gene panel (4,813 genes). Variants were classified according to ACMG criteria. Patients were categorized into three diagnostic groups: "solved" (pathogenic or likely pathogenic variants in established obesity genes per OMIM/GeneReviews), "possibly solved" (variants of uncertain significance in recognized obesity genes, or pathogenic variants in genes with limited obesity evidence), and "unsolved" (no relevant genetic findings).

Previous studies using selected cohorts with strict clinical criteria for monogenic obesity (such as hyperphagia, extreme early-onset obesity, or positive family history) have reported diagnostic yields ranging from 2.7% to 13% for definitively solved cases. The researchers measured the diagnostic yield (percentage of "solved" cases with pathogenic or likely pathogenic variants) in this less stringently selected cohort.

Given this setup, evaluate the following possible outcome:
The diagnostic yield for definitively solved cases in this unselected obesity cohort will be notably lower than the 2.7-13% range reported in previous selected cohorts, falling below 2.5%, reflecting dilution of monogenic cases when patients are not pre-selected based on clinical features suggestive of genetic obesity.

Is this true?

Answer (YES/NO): NO